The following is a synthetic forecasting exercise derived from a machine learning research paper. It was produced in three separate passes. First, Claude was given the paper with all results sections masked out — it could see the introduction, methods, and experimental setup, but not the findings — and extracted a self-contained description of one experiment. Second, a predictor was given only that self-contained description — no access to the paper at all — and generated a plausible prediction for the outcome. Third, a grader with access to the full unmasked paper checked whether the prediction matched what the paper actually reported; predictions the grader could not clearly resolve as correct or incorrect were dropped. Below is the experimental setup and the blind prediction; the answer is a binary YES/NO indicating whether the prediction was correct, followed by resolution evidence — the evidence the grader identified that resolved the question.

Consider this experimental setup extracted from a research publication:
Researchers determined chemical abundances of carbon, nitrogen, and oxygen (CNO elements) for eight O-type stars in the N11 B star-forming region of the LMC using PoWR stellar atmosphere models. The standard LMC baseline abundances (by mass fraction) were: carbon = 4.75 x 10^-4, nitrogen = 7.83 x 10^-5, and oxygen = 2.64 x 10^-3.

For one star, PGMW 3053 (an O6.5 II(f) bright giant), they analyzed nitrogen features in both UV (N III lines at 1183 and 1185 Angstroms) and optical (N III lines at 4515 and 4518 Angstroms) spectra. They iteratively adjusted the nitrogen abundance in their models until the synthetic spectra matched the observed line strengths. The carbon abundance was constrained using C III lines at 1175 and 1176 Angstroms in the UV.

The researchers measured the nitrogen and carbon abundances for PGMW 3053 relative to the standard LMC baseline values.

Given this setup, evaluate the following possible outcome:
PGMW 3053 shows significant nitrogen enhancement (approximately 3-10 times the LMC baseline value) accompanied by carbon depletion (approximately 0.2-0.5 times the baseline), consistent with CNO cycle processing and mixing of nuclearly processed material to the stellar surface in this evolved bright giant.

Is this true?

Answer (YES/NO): NO